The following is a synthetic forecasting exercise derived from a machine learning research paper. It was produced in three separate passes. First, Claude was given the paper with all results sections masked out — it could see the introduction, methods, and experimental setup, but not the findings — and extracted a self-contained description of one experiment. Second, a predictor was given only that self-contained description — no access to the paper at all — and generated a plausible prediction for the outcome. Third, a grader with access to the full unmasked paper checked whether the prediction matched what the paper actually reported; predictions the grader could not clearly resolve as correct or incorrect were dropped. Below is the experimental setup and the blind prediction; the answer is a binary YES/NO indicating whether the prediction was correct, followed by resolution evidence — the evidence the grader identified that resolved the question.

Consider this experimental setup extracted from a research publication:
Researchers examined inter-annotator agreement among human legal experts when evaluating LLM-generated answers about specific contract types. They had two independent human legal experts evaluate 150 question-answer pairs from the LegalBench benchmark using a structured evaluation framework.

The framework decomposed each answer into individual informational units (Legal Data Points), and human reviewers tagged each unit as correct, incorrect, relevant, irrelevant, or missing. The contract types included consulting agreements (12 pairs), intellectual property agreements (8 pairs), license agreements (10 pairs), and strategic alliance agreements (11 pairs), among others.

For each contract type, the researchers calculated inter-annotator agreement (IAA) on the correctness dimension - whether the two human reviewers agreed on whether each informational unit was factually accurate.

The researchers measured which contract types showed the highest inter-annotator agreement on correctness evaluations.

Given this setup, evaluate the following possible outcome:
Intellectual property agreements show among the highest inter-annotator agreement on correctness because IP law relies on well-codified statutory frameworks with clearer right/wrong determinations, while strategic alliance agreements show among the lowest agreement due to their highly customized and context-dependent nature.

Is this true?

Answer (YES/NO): NO